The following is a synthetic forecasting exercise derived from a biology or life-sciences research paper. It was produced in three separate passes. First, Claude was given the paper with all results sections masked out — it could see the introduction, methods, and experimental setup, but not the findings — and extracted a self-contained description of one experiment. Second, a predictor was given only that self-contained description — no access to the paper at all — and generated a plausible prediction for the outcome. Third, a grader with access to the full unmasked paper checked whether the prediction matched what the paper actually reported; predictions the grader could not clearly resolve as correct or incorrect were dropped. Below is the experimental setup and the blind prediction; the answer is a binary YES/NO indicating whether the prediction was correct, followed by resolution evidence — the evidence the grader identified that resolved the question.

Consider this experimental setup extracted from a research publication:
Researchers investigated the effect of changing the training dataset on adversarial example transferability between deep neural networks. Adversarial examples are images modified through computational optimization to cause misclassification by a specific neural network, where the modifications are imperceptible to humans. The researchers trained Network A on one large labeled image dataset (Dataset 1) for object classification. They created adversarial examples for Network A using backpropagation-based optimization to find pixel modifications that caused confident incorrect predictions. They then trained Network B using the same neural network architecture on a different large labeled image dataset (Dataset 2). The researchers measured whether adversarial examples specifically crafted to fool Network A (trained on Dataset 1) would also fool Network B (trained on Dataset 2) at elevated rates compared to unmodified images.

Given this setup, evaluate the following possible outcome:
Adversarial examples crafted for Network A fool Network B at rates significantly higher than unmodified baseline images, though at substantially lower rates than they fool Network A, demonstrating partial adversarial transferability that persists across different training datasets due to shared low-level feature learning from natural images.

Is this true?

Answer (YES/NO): NO